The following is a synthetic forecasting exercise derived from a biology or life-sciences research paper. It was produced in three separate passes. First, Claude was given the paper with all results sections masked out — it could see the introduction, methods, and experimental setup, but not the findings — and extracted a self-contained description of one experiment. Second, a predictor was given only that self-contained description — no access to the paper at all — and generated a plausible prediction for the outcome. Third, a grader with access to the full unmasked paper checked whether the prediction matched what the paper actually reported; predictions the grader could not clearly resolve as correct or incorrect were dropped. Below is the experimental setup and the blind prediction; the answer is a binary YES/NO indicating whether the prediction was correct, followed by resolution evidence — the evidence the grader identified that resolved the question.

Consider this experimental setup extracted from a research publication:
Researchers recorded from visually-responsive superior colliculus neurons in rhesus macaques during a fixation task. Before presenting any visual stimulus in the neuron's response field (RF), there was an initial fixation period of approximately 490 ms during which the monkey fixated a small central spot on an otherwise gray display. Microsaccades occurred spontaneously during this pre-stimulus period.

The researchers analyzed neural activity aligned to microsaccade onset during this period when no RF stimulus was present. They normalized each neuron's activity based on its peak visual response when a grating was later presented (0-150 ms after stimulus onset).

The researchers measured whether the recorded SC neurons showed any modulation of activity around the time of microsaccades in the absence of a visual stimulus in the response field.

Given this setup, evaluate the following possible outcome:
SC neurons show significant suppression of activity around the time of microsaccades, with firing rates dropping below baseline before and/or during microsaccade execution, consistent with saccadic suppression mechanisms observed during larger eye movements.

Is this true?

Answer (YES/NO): NO